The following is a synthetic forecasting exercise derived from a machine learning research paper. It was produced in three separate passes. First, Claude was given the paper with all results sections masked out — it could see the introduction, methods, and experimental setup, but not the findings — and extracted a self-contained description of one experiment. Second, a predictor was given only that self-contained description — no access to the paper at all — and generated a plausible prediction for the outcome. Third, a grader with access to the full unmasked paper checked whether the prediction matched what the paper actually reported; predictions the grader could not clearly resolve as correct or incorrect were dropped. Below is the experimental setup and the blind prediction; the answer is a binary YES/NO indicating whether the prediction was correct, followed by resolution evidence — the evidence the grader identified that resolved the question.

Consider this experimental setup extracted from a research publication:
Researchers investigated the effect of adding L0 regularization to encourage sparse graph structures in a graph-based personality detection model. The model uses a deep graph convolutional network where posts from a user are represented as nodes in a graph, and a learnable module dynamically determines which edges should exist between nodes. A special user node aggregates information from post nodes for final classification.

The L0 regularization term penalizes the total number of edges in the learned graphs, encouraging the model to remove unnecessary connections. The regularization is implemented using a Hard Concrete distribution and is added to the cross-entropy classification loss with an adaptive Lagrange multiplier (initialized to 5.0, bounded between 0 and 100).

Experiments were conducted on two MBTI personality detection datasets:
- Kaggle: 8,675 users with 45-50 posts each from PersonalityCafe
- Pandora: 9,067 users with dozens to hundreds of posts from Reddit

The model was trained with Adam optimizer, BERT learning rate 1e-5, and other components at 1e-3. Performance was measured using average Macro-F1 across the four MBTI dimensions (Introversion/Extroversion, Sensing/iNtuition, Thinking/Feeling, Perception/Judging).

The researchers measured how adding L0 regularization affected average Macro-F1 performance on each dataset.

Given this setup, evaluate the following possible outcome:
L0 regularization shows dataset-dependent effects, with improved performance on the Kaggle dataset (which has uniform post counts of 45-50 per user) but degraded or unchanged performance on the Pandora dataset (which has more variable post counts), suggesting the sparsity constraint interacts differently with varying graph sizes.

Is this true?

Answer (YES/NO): YES